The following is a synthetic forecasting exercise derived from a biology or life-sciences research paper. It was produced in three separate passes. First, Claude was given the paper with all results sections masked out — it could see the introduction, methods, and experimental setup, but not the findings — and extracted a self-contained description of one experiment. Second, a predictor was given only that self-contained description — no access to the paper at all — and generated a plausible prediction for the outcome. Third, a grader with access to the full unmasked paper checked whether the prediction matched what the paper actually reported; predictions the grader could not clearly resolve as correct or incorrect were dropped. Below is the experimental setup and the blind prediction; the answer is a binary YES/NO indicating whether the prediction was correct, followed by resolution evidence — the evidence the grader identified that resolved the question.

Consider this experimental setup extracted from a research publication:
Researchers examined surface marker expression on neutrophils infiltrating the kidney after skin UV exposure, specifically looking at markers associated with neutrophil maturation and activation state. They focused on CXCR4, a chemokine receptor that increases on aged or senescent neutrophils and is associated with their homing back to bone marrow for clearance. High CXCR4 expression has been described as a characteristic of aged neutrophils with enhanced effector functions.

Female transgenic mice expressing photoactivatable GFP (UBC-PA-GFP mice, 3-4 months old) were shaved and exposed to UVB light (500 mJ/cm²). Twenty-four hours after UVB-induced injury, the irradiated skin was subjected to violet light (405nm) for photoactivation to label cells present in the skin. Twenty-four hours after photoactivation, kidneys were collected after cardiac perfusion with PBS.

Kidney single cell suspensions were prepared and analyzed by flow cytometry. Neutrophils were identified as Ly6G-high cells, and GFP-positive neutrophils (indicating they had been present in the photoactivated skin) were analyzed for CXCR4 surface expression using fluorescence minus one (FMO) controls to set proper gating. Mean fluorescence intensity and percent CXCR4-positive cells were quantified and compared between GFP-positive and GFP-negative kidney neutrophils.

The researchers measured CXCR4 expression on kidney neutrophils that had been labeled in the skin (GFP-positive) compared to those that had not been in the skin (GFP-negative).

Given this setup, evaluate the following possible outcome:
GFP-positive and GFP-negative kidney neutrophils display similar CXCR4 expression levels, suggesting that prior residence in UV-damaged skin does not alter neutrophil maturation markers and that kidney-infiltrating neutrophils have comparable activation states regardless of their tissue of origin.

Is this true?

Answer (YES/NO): NO